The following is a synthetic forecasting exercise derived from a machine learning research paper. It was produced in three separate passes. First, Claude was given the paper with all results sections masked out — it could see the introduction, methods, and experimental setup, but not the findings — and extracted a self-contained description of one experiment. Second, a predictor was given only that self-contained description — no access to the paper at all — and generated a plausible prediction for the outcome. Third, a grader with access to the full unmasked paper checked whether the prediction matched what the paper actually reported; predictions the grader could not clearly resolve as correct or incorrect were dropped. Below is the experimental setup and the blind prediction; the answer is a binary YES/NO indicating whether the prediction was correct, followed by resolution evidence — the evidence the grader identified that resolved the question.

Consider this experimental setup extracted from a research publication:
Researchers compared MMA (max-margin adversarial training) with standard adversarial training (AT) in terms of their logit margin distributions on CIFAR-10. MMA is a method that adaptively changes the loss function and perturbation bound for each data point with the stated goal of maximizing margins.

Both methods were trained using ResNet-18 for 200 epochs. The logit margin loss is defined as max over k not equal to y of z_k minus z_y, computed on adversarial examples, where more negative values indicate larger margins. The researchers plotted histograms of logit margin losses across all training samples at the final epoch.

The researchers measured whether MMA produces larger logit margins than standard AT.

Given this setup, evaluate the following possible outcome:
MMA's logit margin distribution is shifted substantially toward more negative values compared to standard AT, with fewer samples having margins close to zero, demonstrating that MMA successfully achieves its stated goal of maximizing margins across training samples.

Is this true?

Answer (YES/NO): NO